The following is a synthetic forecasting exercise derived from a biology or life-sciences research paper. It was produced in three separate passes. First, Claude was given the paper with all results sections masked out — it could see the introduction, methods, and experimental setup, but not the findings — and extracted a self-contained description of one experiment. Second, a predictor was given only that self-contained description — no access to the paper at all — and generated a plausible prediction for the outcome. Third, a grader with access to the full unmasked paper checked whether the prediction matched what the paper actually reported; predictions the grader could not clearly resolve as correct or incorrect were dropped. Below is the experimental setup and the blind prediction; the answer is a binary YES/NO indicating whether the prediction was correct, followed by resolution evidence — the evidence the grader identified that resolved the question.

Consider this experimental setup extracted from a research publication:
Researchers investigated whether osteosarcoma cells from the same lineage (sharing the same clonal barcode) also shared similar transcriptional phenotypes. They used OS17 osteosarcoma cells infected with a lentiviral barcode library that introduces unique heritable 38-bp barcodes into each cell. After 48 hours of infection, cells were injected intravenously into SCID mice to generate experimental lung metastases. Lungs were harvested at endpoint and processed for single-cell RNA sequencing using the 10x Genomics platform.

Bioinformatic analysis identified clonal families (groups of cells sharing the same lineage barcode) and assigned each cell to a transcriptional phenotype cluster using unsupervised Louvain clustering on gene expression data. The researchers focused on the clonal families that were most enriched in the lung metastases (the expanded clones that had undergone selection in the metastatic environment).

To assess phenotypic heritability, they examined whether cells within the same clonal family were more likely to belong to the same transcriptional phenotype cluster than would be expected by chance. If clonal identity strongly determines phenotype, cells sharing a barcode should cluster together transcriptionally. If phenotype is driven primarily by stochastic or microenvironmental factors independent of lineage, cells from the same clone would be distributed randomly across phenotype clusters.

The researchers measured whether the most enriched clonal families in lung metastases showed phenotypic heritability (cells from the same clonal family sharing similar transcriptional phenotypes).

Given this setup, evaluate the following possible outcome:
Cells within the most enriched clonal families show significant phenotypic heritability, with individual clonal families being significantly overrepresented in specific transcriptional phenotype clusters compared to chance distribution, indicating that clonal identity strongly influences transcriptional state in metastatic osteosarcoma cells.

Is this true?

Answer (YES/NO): YES